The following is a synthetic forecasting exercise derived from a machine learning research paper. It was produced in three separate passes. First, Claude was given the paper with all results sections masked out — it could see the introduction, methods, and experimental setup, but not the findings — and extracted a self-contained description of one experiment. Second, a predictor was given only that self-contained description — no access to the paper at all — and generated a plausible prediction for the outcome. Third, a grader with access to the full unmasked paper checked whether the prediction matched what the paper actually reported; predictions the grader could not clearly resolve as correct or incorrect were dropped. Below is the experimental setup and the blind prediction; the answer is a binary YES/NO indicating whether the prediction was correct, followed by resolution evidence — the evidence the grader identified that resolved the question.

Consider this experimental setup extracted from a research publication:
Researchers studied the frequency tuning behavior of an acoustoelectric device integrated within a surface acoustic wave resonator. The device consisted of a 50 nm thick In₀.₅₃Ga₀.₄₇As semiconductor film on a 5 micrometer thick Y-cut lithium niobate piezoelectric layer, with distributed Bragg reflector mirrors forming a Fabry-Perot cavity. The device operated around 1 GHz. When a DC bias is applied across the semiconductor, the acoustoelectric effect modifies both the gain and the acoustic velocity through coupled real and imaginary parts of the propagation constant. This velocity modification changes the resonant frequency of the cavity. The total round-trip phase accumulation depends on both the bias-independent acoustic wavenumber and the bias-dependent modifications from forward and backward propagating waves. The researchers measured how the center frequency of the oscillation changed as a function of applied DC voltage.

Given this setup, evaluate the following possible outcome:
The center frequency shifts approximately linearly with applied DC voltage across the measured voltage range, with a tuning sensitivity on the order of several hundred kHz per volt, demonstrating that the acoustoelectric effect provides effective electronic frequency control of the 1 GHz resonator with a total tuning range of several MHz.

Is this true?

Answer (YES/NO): NO